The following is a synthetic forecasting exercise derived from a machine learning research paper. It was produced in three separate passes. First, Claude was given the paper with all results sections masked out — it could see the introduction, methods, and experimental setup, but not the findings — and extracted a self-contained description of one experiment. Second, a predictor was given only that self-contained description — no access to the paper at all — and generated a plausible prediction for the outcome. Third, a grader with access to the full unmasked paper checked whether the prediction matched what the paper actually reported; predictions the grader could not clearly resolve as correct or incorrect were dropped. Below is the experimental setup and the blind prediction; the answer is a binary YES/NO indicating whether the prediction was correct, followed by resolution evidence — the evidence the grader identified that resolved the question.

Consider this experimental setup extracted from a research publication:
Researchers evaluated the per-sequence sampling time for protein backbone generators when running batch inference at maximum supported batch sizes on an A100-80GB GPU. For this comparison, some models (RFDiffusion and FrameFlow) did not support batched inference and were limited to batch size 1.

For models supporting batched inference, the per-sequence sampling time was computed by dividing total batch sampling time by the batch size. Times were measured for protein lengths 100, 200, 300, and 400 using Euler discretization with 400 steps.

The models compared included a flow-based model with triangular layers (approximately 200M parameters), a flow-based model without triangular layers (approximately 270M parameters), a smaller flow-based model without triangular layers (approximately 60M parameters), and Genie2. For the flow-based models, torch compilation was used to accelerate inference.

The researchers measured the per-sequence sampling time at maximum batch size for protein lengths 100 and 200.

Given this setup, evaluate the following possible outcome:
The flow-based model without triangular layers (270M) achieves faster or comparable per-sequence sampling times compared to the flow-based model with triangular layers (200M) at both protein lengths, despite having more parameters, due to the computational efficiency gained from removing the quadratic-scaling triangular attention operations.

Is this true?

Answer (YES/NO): YES